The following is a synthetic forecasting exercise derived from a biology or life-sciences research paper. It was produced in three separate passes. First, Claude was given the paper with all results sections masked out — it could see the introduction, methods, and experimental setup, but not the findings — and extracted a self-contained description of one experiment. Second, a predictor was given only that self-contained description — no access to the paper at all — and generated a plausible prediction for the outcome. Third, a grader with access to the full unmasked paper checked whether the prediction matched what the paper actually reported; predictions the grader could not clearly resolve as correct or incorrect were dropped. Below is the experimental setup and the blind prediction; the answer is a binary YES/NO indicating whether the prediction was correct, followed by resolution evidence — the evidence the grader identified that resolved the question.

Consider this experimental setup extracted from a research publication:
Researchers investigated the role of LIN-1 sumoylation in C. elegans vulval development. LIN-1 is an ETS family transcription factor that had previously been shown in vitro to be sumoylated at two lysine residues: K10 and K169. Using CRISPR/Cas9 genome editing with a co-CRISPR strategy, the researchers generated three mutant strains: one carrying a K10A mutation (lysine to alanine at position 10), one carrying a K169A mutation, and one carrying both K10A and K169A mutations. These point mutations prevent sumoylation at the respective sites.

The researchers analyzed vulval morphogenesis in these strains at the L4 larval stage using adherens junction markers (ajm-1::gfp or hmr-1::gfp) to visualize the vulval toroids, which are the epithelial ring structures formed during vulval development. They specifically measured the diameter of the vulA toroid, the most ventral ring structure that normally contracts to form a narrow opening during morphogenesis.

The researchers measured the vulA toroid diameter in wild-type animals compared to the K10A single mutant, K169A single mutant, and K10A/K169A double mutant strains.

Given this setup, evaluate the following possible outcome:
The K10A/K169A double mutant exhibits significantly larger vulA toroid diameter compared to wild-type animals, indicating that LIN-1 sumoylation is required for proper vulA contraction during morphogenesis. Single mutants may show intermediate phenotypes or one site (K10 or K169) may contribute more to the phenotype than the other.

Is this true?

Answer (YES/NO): YES